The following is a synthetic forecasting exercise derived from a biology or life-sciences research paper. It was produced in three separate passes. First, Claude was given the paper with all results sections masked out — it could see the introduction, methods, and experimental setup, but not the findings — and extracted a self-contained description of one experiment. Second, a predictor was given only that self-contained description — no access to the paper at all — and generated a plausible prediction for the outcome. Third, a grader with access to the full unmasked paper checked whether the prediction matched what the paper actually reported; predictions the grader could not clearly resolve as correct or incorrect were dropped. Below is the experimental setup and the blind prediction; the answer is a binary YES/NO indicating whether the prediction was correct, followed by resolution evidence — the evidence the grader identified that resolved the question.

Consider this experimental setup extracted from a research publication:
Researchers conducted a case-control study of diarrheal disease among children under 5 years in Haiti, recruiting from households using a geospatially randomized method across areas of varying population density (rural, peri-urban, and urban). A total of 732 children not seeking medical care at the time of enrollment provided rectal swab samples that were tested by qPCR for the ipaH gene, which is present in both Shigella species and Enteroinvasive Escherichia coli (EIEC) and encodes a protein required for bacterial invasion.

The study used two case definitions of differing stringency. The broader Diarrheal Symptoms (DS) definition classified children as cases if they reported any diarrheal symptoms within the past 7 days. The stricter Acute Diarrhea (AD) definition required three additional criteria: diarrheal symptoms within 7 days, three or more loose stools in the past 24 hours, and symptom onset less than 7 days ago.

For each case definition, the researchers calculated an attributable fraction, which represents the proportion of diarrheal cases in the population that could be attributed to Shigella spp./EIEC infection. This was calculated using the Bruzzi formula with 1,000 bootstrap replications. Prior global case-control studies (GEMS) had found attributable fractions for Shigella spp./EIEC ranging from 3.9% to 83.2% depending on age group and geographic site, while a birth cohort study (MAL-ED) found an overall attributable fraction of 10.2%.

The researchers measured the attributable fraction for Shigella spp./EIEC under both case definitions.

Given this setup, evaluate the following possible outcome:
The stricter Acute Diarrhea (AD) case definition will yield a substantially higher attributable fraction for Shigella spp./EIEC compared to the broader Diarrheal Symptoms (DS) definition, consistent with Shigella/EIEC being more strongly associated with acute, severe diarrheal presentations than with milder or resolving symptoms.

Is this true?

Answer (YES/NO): YES